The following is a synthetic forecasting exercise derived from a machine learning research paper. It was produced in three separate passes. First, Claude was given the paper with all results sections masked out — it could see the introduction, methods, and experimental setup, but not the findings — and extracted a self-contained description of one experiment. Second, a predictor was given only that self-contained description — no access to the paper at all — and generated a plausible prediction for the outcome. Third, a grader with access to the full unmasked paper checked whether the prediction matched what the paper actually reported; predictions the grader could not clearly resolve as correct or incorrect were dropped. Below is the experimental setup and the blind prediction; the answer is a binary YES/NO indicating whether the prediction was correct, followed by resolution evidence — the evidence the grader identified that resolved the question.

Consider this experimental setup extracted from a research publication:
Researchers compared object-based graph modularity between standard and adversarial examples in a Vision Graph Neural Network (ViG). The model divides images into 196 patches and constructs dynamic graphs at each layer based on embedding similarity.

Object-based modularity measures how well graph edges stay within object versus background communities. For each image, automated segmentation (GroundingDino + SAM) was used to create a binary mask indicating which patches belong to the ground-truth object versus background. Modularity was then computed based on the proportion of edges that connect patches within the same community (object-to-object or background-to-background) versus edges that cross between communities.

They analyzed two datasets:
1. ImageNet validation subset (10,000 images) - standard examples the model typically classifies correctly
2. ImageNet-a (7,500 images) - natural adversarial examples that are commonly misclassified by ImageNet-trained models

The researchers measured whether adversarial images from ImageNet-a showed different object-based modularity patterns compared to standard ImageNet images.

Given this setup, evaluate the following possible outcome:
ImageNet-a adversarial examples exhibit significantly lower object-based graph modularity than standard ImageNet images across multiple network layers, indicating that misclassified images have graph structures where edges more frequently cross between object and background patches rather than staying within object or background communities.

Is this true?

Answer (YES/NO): YES